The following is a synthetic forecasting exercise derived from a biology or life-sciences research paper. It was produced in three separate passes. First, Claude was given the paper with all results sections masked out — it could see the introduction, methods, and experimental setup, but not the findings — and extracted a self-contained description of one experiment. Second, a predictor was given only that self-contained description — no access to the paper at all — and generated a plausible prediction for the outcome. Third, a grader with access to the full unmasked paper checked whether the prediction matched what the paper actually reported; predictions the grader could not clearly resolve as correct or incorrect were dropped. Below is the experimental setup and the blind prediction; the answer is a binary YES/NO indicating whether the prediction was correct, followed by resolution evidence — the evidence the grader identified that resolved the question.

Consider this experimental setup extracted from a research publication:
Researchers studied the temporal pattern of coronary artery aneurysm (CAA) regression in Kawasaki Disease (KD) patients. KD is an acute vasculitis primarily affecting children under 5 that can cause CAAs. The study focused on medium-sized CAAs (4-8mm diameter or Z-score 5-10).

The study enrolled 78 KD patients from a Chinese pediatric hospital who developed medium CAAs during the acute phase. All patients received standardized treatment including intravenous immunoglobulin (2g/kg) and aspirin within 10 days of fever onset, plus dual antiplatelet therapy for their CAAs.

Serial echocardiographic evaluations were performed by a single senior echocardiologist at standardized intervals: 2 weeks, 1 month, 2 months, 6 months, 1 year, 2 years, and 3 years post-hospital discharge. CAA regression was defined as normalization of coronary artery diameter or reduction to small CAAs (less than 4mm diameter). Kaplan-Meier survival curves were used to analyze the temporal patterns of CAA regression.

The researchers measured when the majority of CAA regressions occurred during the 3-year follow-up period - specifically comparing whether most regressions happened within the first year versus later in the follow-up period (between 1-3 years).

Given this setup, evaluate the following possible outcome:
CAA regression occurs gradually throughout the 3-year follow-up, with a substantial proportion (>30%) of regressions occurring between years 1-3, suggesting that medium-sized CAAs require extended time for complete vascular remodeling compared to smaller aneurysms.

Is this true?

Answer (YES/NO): NO